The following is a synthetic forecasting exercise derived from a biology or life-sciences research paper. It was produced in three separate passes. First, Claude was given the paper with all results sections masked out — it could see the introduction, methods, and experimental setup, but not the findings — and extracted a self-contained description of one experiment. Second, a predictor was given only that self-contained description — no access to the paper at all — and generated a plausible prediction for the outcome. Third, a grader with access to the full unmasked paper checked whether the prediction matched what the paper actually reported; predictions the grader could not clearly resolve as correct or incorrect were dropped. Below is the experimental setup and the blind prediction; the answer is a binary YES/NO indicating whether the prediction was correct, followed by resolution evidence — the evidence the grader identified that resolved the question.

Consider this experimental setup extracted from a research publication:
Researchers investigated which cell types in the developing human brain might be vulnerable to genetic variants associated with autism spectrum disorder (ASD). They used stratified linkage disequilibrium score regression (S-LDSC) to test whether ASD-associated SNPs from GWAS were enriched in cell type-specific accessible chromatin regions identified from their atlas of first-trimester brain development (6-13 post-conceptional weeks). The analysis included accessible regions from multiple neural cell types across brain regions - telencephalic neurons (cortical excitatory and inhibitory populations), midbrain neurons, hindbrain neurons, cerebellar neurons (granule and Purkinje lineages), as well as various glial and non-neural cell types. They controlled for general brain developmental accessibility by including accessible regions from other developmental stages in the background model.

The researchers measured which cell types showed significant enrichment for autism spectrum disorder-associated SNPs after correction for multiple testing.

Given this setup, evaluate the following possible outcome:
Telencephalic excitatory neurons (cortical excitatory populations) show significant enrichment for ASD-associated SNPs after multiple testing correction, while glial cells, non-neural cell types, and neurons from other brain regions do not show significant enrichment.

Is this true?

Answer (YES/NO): NO